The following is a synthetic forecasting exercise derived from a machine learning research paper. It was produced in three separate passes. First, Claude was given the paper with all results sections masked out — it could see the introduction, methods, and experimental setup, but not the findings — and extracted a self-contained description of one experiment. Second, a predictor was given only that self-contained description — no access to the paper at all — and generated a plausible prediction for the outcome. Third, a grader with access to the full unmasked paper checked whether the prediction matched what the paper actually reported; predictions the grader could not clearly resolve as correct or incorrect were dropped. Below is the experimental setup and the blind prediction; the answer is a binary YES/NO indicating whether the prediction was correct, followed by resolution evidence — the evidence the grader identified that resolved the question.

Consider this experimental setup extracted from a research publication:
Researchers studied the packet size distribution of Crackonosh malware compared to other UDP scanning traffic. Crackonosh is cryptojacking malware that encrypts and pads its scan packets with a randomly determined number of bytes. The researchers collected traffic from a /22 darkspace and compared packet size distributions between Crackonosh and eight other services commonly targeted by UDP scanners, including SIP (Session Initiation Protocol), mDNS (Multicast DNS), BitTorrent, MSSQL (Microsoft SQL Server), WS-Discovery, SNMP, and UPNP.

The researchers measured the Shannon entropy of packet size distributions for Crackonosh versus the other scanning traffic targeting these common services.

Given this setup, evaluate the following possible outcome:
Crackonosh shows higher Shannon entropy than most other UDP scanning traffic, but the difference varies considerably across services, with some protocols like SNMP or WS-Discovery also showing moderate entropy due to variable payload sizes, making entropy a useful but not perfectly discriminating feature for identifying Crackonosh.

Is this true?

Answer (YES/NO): NO